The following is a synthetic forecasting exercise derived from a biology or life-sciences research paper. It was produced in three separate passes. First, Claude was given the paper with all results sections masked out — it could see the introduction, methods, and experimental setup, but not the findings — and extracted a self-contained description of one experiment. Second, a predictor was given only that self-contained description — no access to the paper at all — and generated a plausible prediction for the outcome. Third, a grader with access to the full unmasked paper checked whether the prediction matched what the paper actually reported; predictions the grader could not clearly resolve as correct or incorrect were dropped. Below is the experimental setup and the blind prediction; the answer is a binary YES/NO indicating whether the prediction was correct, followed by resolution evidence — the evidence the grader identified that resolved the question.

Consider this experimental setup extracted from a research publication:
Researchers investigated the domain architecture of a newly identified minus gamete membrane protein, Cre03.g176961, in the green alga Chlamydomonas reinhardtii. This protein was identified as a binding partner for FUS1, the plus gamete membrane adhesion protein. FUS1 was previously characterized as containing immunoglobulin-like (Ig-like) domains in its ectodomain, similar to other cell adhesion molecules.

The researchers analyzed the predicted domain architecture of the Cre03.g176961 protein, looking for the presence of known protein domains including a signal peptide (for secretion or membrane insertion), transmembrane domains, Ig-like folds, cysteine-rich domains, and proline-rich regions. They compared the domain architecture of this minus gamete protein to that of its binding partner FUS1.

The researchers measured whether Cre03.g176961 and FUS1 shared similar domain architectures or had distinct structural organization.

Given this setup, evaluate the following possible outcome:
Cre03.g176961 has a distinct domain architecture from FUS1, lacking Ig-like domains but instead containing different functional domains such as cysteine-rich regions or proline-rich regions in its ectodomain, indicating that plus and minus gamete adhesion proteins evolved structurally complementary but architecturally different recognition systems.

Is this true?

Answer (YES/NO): YES